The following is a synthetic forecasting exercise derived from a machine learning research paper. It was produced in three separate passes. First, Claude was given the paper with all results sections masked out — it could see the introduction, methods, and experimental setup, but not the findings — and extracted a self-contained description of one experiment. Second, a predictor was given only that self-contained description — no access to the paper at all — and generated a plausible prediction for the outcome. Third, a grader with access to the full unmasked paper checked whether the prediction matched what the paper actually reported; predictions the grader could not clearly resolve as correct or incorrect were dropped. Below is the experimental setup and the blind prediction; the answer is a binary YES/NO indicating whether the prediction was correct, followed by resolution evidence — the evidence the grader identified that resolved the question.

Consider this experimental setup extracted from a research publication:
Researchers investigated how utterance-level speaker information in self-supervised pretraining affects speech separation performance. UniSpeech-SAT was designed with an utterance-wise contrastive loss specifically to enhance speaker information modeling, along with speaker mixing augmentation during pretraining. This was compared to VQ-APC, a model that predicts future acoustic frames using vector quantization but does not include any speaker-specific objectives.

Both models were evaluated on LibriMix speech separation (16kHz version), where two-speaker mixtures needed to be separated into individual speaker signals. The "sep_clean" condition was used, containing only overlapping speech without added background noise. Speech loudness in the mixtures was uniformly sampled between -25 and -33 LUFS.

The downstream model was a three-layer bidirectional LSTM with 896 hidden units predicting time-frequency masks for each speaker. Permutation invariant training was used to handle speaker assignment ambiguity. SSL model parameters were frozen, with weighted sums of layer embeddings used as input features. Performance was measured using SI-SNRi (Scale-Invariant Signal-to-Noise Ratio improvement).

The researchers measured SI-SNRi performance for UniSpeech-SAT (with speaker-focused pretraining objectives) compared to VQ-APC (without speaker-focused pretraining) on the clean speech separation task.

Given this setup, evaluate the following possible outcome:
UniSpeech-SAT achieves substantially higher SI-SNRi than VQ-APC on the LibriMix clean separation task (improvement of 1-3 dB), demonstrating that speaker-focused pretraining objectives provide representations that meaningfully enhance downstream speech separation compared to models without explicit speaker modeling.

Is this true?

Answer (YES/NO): YES